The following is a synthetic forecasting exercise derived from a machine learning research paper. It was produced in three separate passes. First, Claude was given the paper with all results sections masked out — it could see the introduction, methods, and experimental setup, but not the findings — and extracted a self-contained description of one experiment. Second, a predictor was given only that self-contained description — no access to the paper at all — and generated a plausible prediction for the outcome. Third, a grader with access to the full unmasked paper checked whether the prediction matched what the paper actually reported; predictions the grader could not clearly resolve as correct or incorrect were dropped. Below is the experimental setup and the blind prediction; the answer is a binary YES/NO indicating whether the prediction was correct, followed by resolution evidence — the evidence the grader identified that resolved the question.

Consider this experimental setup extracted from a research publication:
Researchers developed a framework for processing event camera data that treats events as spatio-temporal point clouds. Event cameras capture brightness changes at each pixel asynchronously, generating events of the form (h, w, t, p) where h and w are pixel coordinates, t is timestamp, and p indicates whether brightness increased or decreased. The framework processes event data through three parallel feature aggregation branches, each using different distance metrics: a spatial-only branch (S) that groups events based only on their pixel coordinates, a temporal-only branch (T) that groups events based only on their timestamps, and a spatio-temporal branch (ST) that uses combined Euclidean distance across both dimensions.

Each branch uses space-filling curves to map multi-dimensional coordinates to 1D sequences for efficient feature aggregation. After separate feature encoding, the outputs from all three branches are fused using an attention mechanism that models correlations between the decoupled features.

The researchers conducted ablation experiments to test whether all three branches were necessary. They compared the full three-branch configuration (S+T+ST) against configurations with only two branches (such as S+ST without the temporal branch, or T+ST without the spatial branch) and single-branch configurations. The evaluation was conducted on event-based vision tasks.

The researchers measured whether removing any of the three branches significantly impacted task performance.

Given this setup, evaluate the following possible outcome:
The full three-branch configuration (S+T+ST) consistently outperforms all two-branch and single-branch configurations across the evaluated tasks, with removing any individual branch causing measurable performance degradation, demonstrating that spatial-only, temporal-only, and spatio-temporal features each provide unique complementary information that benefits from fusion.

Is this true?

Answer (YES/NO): YES